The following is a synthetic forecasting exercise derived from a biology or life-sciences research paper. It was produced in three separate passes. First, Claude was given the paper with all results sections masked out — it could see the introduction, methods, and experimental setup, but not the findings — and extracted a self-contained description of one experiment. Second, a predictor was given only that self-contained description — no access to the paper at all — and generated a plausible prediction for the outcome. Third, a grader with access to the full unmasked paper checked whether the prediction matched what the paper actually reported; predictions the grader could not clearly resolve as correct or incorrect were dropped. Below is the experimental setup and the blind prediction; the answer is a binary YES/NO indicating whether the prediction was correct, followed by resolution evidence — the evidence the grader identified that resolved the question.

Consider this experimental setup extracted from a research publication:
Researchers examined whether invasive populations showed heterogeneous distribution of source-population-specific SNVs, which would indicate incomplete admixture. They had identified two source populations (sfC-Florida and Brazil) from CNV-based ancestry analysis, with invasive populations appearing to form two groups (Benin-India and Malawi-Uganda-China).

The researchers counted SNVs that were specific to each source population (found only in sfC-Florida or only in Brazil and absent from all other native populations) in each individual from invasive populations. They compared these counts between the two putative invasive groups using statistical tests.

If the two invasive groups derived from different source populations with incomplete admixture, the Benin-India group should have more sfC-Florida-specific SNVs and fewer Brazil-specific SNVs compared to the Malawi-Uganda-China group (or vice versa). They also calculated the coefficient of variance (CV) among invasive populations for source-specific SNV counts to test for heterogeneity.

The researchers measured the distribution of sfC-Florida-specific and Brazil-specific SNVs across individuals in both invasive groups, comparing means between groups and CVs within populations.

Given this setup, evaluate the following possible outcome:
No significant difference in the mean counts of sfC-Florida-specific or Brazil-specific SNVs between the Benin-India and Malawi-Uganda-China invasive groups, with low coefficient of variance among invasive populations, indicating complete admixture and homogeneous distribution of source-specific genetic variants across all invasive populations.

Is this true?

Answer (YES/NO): NO